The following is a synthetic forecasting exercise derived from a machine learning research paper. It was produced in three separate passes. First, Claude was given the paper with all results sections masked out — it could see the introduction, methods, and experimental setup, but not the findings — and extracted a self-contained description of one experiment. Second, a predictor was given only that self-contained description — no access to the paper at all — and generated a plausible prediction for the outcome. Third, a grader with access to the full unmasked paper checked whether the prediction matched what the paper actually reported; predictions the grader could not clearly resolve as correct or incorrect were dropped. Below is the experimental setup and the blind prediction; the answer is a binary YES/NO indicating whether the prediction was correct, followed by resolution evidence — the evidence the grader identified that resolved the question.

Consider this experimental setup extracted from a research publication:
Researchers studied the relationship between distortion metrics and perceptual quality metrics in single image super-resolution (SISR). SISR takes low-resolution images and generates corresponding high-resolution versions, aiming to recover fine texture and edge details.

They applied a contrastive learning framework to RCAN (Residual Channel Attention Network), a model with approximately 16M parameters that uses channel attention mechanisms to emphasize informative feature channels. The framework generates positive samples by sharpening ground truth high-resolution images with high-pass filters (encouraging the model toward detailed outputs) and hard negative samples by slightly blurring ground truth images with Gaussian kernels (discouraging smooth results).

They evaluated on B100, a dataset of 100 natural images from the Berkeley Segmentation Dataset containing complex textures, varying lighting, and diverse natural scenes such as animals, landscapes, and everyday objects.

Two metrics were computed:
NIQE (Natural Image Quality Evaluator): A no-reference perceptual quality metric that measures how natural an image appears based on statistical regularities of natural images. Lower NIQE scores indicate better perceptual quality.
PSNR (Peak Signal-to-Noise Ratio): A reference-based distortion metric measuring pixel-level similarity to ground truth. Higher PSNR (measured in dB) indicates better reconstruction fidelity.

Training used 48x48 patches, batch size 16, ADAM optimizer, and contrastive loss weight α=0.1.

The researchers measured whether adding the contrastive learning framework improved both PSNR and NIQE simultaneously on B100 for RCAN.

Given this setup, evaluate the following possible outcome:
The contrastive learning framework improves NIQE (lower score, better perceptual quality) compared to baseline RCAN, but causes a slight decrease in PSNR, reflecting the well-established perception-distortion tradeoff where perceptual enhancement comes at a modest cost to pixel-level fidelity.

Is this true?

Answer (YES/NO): NO